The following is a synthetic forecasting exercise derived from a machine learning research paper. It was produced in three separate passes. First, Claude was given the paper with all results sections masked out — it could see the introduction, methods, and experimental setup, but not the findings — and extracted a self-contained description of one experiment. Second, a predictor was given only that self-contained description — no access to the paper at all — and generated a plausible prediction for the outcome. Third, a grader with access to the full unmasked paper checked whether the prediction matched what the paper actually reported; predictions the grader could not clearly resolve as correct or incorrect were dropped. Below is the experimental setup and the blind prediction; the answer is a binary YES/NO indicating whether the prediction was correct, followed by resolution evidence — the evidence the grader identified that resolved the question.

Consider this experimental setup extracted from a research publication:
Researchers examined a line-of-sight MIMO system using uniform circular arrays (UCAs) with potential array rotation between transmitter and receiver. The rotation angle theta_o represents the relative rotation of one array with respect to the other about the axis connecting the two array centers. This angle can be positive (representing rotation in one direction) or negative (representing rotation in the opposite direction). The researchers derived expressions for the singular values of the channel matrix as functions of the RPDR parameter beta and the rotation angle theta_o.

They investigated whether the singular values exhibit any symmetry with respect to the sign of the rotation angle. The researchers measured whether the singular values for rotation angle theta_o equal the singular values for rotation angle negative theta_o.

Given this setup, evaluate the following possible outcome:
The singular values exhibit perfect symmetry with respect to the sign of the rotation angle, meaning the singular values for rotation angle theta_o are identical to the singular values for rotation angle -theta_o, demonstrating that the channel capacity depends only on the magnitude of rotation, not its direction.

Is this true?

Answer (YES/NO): YES